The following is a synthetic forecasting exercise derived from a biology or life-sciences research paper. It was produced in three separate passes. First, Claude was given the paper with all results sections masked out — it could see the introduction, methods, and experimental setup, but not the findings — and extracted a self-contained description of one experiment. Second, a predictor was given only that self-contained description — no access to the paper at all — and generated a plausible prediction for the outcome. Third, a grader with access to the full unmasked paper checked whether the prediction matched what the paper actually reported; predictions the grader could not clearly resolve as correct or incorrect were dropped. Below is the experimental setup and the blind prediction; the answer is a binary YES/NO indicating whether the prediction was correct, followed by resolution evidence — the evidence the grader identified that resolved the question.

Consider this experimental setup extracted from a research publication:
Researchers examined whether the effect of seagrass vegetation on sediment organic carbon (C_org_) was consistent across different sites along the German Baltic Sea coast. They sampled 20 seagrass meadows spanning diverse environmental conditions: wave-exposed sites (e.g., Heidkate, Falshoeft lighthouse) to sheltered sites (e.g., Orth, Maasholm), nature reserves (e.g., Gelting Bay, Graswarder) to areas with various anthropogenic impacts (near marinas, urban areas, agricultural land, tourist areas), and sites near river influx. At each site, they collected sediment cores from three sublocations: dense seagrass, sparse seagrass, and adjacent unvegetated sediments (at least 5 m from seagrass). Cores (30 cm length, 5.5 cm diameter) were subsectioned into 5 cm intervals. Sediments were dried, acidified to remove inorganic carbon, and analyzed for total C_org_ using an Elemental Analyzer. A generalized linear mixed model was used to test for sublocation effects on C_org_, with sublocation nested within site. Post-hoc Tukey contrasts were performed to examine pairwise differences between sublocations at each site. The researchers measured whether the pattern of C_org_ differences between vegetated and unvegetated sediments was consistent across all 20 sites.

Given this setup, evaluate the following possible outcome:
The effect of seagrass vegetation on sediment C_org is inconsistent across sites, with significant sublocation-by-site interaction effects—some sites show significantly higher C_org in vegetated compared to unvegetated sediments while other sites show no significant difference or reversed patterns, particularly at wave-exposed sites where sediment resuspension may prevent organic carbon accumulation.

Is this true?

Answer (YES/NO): NO